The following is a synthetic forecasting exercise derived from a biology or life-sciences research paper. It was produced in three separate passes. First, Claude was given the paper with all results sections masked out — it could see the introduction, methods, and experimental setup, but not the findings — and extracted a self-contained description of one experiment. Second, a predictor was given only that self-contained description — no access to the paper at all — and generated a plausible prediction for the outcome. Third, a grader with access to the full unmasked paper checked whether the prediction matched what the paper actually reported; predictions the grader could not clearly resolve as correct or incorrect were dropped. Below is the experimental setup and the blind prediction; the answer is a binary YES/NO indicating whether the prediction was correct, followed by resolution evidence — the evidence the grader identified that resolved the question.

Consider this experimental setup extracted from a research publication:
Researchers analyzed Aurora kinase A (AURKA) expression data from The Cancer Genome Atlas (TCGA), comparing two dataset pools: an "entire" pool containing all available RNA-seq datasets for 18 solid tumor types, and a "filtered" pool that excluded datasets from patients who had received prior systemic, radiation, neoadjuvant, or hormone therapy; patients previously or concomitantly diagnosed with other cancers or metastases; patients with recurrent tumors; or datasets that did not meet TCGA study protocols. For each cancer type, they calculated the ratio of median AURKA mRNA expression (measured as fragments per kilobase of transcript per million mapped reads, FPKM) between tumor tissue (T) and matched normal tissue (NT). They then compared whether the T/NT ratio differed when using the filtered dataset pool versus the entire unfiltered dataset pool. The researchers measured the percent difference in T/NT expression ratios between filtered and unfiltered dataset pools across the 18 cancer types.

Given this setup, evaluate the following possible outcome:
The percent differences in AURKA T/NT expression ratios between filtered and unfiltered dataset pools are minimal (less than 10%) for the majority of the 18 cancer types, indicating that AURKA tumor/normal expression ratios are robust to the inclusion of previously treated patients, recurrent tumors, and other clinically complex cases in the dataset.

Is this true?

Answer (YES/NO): YES